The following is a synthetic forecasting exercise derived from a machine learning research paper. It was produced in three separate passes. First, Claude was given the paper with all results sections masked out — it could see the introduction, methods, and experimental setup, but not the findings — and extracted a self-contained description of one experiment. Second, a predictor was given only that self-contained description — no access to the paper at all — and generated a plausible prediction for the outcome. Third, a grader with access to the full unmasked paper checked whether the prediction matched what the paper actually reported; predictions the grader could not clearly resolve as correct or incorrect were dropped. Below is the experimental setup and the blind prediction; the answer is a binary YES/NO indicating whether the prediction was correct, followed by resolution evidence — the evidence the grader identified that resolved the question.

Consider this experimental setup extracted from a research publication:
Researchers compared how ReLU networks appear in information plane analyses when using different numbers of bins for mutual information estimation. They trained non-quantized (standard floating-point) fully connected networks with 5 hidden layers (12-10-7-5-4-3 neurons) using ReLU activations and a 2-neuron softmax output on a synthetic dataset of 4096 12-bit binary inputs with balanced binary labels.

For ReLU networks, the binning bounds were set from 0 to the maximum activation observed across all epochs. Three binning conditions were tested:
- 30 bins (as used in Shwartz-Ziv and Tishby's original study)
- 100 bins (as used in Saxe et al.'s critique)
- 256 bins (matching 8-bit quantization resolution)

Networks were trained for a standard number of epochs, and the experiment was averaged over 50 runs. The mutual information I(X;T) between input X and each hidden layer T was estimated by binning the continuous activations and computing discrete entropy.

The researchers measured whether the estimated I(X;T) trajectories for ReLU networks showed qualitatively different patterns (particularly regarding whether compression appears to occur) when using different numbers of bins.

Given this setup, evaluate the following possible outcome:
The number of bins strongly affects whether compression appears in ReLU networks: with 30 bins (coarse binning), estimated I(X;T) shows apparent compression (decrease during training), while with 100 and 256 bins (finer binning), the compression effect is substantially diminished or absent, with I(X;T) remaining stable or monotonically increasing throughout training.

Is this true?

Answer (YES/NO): NO